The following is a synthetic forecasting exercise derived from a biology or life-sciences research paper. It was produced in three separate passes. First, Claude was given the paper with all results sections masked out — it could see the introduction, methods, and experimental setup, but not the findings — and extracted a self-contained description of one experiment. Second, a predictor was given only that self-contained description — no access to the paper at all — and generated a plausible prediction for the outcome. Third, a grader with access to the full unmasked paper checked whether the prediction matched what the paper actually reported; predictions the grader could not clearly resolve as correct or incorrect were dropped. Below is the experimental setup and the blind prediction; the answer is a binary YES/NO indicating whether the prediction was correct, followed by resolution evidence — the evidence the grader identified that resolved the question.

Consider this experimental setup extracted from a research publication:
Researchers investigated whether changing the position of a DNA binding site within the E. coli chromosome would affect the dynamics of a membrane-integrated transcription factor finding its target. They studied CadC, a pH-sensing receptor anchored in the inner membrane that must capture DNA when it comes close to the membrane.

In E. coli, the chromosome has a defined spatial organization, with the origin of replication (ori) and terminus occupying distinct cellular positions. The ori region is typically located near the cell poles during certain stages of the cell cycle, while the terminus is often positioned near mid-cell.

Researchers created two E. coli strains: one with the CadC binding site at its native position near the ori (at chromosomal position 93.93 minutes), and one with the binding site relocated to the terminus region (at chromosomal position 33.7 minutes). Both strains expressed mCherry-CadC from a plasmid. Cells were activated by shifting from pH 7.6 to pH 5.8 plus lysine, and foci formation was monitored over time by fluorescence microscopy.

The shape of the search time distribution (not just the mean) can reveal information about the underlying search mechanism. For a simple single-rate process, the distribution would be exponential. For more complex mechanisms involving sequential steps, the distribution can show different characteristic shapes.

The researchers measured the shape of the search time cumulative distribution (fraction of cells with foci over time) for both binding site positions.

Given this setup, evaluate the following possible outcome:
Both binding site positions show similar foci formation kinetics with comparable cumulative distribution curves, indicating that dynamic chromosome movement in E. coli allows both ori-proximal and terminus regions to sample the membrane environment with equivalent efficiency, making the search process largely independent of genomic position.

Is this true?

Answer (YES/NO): NO